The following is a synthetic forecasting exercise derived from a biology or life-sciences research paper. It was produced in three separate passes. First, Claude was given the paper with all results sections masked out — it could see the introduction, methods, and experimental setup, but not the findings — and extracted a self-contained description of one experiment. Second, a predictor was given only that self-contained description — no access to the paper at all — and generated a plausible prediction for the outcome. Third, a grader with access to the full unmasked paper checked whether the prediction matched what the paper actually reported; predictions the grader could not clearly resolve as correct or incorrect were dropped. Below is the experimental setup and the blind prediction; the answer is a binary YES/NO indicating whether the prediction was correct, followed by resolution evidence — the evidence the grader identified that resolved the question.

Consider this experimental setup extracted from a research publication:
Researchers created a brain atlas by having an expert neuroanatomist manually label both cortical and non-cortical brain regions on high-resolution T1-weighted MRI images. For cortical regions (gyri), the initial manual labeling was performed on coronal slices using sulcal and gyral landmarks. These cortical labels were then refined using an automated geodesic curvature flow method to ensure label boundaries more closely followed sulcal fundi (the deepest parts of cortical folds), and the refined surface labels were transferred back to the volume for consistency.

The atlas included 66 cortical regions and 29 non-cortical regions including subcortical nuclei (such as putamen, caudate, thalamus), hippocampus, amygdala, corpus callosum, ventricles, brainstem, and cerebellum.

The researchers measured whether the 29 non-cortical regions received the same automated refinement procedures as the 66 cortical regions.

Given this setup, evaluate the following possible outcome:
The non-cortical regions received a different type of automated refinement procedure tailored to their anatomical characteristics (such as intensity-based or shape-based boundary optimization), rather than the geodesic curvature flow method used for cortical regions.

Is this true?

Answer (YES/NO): NO